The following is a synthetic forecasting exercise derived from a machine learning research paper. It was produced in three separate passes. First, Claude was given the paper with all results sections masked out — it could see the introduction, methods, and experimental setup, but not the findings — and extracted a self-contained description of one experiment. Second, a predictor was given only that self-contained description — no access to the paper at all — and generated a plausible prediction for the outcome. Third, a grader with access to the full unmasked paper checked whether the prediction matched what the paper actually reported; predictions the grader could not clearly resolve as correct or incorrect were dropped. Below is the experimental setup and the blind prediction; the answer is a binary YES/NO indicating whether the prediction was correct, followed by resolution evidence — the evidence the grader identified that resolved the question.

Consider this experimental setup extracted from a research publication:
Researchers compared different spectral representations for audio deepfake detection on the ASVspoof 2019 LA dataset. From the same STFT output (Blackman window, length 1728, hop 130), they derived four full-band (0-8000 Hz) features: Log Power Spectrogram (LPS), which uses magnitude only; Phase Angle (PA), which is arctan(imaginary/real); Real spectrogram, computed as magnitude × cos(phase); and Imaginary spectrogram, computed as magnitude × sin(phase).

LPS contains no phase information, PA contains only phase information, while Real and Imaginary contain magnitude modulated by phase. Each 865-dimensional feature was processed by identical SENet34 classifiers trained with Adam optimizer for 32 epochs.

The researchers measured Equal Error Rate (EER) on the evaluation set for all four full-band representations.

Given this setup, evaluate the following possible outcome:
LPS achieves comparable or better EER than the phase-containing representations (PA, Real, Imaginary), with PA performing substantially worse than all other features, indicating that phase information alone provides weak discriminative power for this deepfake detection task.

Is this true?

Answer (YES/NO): NO